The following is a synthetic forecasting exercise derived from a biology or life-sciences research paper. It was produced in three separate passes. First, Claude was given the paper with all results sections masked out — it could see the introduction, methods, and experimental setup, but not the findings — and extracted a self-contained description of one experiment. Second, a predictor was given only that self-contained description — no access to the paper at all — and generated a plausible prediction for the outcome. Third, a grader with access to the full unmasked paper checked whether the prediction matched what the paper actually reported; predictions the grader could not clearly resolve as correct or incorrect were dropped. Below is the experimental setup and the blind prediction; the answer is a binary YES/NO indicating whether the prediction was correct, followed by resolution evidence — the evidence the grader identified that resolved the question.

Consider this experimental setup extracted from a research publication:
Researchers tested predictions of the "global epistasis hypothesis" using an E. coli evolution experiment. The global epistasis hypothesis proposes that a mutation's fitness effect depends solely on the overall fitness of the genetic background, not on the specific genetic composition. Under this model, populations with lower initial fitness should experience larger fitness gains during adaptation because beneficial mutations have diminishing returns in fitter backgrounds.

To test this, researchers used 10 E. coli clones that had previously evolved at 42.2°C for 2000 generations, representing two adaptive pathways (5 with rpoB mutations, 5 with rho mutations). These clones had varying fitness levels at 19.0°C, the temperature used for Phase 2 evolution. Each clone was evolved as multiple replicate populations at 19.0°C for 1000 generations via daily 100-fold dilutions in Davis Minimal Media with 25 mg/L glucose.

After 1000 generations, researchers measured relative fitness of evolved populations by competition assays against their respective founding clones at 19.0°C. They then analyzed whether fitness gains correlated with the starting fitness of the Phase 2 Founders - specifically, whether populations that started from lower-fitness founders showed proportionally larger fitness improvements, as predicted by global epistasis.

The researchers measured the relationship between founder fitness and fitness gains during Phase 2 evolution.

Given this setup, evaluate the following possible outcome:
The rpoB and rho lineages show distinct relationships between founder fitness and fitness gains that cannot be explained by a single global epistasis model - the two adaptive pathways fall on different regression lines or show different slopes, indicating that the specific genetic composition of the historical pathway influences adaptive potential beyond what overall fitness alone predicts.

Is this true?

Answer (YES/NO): YES